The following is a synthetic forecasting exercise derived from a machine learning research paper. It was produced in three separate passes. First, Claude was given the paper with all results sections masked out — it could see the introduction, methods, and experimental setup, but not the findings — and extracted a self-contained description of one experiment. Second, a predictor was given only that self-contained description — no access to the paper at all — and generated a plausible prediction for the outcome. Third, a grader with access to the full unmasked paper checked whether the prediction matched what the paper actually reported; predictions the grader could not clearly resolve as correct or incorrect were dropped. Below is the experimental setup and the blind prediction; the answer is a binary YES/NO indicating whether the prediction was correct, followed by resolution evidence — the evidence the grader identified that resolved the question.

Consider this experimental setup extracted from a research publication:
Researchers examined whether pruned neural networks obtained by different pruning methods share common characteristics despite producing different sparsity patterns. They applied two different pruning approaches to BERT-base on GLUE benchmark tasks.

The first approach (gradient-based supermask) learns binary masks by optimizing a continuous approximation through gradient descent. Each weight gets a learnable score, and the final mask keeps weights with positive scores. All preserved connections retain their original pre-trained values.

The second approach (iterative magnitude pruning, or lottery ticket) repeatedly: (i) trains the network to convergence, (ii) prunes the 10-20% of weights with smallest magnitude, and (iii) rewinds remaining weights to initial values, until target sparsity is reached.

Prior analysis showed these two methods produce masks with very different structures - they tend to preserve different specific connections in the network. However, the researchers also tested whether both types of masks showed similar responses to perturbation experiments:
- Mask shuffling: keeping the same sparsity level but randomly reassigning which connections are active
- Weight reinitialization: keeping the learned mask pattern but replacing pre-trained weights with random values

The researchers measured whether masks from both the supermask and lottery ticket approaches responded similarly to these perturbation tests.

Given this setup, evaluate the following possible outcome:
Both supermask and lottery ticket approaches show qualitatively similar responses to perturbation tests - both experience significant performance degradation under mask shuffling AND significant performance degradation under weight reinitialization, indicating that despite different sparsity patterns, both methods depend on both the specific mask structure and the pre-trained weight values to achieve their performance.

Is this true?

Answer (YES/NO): YES